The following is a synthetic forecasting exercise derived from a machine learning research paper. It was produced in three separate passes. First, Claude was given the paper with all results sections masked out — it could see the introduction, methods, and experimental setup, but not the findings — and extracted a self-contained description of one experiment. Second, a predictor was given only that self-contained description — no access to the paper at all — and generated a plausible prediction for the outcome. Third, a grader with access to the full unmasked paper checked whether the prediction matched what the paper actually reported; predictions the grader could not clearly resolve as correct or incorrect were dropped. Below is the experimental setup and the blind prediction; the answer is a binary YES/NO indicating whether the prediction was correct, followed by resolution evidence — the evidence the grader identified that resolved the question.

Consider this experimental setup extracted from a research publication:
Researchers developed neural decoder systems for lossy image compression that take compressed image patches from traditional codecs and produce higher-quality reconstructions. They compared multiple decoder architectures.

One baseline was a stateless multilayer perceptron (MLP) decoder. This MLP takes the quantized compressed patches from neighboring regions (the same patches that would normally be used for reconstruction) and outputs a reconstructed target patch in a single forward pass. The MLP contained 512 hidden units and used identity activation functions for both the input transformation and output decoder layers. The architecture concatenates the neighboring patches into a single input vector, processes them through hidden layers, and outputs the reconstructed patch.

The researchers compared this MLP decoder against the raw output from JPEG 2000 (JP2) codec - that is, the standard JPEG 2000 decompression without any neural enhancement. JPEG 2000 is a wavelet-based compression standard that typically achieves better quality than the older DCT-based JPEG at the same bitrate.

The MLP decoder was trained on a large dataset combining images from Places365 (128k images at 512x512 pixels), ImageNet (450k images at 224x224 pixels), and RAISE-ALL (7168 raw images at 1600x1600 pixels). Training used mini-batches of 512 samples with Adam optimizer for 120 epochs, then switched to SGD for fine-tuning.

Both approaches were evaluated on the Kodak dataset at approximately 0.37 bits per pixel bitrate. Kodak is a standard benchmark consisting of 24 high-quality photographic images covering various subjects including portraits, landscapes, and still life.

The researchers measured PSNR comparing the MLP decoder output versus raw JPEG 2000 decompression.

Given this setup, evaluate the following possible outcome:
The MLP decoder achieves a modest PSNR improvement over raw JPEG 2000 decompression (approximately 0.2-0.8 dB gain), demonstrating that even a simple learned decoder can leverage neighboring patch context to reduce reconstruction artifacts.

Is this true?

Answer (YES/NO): NO